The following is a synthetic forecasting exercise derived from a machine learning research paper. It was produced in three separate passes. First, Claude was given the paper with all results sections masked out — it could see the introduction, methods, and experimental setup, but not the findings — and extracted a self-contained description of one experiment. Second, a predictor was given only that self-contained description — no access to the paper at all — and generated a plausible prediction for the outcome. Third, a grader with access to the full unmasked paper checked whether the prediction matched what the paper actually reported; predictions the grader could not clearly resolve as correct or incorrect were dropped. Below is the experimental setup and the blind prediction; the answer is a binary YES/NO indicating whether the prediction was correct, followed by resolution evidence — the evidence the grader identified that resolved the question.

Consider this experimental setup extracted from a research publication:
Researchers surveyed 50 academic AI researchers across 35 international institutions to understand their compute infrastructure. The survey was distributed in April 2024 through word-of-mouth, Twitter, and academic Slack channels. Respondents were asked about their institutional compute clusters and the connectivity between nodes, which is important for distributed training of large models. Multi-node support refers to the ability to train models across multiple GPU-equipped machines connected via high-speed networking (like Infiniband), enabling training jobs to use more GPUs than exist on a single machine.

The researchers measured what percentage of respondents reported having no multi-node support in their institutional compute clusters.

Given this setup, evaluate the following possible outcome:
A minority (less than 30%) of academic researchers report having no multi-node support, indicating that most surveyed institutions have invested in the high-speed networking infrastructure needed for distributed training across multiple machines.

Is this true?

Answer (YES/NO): NO